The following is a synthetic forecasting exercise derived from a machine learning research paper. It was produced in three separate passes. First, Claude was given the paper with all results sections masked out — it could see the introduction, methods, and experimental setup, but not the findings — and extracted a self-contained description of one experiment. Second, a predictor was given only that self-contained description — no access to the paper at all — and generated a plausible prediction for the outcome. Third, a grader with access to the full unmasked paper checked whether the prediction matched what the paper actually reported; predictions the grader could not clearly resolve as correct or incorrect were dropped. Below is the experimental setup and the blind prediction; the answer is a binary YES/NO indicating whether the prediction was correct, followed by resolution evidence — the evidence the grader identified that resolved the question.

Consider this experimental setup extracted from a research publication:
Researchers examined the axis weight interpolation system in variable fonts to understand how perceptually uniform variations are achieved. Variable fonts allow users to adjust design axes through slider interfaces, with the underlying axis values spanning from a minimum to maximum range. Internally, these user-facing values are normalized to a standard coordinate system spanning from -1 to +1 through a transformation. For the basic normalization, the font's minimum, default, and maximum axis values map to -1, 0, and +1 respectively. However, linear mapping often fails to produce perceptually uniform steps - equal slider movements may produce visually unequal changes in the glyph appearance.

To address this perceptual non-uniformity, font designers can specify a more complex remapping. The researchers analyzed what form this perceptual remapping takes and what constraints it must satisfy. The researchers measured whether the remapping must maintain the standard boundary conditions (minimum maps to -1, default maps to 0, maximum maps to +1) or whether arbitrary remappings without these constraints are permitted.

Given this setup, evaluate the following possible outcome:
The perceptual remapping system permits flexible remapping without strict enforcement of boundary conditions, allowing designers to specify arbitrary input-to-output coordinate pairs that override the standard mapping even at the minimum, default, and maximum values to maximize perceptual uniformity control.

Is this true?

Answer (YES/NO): NO